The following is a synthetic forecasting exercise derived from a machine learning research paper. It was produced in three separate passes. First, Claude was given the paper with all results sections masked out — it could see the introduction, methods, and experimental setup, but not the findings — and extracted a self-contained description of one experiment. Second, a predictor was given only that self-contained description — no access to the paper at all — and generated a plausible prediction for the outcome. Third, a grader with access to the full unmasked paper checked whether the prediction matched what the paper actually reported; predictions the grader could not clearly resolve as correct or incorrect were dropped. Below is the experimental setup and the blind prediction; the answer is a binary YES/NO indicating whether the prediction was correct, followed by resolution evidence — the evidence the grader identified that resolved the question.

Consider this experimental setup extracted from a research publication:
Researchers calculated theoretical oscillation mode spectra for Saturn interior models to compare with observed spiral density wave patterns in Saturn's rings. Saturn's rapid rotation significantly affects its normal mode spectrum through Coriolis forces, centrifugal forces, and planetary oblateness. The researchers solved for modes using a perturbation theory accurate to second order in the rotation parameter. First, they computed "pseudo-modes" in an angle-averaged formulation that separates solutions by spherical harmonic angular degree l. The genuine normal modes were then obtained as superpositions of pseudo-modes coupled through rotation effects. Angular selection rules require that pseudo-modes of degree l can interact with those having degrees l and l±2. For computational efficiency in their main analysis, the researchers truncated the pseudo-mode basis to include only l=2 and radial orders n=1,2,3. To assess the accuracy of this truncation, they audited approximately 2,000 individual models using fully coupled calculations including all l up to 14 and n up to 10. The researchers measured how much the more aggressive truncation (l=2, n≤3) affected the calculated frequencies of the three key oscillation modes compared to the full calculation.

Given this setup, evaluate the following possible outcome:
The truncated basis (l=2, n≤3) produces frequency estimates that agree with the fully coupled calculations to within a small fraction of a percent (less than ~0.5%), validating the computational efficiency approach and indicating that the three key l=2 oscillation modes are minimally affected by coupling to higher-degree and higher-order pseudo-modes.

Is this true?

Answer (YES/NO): YES